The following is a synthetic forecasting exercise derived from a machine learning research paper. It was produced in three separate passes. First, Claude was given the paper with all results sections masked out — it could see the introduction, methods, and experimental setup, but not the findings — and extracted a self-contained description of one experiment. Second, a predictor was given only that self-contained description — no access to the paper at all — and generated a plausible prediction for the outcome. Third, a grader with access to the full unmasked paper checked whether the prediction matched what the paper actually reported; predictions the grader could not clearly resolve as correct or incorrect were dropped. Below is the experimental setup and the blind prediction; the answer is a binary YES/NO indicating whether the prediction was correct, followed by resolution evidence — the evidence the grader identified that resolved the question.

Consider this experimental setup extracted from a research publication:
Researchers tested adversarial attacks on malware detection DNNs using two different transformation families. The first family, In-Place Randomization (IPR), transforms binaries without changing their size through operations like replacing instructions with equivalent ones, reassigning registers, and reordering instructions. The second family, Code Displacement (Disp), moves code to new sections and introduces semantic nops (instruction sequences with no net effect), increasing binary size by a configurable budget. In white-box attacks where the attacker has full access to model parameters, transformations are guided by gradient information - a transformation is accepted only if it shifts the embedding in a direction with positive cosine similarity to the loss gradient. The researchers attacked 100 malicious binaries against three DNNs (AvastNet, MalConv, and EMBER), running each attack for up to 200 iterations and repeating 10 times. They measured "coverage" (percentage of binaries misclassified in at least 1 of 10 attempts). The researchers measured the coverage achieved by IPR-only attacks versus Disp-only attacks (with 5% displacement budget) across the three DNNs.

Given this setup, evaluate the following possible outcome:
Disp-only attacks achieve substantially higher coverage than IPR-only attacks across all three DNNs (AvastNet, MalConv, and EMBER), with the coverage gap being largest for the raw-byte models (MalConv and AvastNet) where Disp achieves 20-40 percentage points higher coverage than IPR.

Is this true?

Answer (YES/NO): NO